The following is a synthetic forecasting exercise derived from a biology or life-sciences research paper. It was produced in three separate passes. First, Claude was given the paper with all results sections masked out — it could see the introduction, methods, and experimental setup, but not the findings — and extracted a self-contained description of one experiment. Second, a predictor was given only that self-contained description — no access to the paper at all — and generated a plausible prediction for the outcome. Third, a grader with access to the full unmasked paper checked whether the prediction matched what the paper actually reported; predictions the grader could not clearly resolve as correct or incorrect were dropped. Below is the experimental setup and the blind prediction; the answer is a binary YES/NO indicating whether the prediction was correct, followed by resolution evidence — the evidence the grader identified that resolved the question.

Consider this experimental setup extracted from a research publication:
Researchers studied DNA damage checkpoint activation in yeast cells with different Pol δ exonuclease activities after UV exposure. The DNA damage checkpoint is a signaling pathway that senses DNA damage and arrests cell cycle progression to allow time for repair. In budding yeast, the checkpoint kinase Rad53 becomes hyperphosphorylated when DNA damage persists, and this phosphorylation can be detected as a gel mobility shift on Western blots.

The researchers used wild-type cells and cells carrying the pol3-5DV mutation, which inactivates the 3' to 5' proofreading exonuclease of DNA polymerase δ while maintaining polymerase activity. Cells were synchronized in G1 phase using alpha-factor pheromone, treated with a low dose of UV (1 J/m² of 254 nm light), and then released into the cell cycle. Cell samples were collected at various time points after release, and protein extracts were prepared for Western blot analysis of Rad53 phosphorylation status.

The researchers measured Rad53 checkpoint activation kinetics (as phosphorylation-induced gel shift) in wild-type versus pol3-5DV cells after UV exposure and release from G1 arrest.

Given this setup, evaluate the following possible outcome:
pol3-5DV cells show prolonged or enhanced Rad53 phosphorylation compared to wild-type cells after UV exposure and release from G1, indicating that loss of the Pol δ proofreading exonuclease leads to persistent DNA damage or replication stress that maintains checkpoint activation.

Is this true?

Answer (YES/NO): NO